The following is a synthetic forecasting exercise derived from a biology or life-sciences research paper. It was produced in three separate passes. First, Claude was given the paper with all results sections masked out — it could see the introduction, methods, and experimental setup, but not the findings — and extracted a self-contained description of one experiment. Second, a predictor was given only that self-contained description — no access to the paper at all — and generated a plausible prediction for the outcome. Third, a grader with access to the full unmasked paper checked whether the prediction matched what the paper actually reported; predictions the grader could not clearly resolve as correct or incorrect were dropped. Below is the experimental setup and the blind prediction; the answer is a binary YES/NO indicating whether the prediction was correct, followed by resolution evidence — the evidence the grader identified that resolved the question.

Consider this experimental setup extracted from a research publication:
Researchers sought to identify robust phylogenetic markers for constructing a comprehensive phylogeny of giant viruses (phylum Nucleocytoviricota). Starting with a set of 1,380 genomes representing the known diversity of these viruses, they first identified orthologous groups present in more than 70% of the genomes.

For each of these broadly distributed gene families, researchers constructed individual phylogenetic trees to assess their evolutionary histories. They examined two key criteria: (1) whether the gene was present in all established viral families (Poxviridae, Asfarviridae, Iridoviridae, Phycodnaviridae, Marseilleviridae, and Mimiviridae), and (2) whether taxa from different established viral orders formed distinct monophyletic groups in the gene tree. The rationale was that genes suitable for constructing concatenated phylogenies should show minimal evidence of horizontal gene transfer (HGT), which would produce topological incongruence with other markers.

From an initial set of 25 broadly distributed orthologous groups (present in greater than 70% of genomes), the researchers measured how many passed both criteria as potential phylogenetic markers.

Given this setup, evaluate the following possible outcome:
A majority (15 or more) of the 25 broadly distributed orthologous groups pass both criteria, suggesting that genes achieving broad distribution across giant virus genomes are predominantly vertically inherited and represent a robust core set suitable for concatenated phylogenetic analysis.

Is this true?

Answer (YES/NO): NO